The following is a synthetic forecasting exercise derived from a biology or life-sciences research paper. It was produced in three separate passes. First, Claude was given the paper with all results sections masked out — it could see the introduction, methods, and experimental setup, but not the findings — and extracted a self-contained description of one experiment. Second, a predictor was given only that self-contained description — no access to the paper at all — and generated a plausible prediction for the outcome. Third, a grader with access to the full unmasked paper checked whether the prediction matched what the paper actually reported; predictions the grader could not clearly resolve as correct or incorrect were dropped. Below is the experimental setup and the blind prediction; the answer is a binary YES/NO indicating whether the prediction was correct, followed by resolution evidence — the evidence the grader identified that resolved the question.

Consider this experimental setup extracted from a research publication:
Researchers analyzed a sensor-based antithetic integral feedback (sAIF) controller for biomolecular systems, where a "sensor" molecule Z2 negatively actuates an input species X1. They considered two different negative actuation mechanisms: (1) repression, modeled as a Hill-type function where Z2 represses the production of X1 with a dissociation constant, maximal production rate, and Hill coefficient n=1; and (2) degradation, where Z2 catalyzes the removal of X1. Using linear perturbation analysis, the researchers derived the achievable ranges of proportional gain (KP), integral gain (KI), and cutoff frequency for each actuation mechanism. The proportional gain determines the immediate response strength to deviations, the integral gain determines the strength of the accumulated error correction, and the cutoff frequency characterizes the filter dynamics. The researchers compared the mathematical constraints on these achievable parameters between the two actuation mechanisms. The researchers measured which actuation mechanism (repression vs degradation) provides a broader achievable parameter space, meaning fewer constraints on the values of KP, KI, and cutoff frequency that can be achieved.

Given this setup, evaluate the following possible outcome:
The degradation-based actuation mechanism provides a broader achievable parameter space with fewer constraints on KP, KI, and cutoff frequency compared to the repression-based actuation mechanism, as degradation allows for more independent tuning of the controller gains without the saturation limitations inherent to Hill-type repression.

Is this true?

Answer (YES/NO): YES